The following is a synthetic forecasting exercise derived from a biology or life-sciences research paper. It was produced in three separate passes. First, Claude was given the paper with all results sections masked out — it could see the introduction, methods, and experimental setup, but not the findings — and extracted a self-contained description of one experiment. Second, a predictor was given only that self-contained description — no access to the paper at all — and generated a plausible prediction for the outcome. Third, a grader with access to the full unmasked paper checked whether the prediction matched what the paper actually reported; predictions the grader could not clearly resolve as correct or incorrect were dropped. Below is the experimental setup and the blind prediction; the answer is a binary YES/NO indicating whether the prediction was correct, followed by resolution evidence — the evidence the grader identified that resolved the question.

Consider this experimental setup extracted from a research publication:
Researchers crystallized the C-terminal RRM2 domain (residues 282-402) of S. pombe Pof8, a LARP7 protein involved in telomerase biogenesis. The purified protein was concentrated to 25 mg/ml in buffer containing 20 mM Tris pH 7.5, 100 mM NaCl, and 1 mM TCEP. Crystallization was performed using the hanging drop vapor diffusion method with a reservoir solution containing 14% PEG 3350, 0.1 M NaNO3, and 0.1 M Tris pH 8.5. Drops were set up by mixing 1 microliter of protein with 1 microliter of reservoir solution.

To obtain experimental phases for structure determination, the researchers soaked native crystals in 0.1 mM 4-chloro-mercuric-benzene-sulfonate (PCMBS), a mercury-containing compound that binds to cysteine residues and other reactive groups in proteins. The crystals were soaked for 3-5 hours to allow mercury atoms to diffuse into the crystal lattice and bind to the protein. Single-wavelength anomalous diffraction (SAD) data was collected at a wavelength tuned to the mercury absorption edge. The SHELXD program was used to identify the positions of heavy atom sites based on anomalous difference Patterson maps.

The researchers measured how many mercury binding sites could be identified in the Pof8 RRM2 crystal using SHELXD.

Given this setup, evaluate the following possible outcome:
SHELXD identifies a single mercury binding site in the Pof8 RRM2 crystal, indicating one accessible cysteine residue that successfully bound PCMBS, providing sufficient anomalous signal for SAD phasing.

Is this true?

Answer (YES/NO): NO